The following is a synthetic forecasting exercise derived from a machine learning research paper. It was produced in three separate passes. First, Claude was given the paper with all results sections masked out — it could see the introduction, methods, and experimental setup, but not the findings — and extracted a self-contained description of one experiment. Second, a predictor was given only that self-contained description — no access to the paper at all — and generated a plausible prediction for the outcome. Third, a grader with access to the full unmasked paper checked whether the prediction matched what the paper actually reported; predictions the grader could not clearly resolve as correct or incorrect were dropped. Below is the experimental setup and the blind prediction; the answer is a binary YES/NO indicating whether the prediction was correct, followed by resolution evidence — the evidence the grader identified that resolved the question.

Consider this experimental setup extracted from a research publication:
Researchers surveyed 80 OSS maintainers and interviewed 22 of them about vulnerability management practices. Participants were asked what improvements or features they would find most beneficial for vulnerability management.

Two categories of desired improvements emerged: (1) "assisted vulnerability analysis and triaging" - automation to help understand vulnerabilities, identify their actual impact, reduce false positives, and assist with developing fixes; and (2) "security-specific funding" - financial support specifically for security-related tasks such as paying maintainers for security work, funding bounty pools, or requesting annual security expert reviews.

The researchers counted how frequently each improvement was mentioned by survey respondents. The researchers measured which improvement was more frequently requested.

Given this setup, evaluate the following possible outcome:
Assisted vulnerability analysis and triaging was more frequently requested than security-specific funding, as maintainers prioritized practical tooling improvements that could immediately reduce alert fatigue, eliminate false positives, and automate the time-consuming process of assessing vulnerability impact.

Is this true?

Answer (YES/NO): YES